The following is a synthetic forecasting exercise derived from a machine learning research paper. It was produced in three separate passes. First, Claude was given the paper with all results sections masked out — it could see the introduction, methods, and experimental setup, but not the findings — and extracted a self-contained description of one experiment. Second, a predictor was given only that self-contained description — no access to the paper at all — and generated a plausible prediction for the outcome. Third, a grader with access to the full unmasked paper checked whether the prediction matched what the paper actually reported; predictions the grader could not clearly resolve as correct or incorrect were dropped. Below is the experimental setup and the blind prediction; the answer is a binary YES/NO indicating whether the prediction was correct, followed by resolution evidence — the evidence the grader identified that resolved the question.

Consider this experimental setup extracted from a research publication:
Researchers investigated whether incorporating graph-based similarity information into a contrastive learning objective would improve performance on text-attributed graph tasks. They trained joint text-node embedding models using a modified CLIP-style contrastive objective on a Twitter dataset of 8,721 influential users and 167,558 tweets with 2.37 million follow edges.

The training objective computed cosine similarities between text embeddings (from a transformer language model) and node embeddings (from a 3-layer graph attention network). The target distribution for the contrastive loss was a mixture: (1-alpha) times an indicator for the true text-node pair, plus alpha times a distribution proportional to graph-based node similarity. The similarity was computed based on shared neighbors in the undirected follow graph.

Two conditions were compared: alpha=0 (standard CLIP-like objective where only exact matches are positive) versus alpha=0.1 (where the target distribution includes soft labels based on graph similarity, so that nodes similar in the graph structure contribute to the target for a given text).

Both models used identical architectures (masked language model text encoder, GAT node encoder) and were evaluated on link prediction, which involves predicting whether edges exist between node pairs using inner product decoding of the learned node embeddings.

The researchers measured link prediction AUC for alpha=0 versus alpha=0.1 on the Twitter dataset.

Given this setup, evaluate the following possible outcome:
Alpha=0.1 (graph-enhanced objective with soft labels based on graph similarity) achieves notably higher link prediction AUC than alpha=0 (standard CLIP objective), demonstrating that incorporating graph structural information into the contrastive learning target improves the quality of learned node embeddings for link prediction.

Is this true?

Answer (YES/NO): NO